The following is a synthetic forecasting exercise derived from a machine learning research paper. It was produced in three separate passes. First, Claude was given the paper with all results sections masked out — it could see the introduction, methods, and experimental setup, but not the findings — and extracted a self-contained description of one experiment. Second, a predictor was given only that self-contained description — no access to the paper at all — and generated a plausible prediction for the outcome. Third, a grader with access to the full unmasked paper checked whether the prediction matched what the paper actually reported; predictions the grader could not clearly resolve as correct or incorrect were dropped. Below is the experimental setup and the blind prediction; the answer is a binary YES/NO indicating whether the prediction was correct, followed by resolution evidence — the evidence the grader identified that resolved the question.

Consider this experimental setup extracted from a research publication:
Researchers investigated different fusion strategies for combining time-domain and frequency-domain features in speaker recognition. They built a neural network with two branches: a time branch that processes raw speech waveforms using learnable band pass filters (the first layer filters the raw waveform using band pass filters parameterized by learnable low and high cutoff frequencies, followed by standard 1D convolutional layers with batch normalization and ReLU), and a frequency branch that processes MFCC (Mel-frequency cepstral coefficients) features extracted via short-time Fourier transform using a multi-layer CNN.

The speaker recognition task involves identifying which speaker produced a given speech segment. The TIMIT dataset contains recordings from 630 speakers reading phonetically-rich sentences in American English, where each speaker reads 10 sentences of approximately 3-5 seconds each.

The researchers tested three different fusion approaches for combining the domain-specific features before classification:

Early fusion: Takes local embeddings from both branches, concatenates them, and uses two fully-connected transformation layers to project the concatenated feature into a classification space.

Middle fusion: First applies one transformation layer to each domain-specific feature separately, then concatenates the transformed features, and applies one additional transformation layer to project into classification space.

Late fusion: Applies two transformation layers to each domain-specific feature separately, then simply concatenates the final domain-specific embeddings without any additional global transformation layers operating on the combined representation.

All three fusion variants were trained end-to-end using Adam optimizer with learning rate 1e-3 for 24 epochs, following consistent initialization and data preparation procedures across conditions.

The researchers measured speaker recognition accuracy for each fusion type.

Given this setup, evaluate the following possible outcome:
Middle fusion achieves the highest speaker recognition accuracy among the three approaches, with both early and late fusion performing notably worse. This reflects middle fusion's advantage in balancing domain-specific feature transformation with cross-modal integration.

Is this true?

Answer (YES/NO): NO